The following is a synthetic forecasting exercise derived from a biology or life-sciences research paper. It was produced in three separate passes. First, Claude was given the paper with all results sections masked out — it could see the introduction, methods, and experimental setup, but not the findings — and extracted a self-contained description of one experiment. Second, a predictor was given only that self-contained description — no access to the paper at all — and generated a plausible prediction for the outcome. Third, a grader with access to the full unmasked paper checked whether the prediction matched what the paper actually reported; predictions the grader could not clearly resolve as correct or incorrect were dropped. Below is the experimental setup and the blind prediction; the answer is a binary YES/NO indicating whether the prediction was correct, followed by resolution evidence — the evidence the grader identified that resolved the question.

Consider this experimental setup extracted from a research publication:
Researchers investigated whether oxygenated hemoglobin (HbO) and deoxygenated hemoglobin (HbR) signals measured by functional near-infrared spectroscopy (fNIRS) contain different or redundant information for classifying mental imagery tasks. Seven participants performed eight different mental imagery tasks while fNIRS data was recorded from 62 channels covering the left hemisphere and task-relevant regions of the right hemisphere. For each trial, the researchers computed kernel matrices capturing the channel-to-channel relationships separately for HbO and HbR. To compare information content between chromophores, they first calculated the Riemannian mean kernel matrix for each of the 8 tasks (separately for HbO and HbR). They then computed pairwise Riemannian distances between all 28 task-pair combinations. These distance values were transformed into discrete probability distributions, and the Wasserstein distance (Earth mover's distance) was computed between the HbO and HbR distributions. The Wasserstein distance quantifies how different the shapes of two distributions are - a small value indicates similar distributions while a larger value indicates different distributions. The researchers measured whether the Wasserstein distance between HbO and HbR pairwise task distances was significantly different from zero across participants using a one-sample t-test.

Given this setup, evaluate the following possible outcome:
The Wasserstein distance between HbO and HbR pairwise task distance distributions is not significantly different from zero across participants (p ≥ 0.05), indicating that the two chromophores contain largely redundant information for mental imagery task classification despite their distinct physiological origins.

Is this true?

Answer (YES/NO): NO